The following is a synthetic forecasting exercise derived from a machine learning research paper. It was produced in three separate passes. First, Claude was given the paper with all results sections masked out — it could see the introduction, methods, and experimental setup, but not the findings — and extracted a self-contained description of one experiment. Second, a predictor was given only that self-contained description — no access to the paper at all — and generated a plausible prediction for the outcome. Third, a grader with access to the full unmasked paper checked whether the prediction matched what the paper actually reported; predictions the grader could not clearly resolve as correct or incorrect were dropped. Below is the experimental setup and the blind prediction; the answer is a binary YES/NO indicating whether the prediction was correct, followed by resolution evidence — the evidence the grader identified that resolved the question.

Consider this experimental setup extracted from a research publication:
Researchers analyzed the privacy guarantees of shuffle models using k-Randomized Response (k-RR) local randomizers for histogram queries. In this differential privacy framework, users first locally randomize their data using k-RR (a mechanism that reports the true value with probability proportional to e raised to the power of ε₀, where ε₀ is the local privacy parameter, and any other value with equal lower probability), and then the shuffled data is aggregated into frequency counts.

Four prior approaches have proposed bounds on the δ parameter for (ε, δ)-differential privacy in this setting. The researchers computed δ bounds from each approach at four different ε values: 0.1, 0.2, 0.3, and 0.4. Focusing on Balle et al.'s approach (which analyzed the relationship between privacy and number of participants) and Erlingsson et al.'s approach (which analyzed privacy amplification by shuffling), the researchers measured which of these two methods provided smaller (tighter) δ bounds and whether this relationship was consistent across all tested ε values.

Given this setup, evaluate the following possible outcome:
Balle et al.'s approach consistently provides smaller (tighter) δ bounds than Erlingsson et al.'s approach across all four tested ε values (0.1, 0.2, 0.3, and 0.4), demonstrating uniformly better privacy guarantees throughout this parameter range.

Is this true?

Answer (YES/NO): YES